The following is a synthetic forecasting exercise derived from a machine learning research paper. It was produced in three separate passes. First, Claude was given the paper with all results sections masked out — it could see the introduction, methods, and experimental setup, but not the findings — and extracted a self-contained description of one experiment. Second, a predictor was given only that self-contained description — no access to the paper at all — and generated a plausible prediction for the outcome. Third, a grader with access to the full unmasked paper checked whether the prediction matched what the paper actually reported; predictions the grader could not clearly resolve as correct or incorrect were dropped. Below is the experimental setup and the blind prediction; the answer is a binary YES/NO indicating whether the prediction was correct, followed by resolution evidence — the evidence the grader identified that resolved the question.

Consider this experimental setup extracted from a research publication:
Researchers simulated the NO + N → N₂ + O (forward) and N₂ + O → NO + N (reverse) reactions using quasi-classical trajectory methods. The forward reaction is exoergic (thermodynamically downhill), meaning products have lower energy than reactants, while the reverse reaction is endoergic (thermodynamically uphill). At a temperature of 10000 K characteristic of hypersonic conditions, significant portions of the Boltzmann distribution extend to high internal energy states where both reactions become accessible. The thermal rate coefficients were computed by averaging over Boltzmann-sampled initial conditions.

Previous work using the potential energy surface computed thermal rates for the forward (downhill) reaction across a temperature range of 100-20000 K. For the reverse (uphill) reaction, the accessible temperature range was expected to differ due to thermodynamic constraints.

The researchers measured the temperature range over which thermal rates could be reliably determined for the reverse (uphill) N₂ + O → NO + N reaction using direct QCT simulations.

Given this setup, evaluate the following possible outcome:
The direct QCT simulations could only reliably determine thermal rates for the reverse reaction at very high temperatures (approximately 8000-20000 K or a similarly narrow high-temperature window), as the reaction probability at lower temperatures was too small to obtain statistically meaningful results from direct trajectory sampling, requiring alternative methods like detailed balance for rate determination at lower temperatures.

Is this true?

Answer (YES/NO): NO